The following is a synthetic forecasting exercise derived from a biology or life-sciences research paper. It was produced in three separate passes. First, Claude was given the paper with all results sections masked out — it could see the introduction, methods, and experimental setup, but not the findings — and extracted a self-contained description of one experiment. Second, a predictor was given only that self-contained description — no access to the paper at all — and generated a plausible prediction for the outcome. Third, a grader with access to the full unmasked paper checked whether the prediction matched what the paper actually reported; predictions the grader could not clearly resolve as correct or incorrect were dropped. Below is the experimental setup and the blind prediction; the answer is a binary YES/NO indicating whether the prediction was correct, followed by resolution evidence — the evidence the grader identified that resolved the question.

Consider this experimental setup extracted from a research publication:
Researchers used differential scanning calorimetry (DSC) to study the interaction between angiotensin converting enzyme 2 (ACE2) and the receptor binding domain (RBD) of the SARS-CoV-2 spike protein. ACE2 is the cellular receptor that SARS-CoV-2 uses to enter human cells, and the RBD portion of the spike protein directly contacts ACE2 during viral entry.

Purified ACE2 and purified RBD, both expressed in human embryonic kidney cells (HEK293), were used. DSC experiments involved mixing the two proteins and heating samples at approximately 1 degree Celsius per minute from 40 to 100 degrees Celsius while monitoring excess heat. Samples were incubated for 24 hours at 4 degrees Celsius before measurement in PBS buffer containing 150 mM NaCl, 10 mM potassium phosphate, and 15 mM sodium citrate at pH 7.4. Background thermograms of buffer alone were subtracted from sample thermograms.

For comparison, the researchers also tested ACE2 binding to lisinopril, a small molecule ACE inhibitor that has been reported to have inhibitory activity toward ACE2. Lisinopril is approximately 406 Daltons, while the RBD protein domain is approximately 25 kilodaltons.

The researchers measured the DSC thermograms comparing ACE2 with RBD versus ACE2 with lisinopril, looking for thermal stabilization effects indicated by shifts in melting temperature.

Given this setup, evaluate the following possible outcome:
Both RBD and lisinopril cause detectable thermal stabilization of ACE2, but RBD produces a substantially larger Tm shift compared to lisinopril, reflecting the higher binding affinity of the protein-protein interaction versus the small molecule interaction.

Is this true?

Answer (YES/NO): NO